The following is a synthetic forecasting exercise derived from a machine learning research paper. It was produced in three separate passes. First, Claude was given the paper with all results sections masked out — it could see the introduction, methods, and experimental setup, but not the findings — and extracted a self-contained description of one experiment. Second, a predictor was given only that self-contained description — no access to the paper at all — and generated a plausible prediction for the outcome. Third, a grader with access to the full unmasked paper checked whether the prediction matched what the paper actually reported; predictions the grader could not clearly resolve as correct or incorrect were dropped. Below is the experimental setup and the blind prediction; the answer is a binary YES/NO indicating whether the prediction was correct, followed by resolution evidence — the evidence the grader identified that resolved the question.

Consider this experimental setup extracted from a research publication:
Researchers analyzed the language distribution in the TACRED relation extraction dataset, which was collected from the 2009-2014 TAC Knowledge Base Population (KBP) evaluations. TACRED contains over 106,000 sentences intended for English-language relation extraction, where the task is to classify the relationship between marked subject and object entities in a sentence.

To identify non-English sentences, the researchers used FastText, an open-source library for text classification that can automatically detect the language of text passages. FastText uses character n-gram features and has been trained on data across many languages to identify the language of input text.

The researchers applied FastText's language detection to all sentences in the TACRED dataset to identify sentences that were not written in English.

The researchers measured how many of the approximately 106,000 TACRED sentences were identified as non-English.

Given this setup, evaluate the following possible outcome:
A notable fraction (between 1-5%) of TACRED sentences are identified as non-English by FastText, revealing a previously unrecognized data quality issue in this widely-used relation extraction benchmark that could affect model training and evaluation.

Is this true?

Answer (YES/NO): NO